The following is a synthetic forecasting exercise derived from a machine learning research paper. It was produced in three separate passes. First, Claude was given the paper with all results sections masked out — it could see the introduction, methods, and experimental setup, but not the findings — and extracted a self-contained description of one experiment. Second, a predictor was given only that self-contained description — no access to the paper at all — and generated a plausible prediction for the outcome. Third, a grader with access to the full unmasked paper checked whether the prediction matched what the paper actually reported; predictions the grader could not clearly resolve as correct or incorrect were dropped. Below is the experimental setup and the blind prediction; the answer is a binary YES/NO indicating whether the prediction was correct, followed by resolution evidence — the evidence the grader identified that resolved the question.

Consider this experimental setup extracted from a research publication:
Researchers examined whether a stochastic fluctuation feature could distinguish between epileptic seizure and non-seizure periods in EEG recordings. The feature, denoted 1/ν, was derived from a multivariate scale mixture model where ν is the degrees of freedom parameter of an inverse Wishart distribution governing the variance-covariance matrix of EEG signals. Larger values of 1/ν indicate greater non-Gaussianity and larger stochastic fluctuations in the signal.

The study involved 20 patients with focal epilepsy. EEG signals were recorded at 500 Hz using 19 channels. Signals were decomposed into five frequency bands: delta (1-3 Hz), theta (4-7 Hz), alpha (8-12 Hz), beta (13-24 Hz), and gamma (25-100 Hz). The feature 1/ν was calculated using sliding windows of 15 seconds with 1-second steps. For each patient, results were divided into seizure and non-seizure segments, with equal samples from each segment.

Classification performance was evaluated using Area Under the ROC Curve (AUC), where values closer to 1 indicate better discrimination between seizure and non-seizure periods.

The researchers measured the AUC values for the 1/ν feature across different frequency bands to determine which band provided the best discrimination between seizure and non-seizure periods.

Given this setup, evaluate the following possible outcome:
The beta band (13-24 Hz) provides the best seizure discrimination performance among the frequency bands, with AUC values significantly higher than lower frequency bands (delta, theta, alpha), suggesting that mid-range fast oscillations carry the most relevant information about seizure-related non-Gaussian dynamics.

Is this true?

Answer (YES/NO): NO